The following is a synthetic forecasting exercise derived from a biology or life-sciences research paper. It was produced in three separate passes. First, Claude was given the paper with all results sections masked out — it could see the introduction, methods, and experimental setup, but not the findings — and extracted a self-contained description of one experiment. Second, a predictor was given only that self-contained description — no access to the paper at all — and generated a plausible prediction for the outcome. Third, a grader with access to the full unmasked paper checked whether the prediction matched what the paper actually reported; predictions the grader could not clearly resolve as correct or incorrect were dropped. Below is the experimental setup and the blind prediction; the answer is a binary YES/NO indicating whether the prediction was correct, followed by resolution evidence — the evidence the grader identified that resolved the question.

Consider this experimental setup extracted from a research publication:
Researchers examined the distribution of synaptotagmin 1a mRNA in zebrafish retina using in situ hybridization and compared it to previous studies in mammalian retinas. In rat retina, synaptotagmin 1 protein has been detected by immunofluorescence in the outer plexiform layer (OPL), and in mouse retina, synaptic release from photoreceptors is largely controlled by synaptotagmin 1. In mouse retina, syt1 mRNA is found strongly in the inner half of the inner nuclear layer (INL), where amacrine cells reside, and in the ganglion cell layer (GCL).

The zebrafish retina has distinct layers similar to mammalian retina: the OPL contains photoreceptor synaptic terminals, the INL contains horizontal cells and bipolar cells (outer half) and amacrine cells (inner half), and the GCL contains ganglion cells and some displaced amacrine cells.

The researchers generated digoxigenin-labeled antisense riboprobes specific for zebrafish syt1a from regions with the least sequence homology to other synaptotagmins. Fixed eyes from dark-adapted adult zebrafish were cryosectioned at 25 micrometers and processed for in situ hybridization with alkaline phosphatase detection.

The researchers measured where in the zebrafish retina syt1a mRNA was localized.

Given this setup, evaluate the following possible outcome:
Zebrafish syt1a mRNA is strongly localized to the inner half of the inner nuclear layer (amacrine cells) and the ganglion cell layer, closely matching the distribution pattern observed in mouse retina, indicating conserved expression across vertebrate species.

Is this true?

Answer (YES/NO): YES